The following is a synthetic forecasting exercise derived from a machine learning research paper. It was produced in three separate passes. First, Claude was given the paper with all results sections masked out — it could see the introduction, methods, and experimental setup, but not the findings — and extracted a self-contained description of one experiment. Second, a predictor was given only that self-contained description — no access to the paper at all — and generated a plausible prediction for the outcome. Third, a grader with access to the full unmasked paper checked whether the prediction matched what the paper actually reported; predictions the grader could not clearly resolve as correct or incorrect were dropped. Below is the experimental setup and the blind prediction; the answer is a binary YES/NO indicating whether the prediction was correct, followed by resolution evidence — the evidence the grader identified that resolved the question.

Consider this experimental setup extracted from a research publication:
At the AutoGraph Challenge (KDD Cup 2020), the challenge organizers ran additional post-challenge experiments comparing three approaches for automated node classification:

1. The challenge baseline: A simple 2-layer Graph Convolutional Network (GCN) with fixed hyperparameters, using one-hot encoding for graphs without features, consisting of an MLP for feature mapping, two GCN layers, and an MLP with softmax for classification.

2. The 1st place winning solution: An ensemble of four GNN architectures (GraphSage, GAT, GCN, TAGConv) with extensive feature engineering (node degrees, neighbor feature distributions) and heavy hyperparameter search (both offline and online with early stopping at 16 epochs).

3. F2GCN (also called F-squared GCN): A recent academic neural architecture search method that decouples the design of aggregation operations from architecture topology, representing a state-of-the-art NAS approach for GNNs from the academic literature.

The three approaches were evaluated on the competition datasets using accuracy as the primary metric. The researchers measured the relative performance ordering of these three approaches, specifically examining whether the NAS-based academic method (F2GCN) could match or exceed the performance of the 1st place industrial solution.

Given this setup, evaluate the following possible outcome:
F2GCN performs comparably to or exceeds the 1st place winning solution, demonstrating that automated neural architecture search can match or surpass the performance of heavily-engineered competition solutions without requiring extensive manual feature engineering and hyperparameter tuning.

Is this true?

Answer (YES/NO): NO